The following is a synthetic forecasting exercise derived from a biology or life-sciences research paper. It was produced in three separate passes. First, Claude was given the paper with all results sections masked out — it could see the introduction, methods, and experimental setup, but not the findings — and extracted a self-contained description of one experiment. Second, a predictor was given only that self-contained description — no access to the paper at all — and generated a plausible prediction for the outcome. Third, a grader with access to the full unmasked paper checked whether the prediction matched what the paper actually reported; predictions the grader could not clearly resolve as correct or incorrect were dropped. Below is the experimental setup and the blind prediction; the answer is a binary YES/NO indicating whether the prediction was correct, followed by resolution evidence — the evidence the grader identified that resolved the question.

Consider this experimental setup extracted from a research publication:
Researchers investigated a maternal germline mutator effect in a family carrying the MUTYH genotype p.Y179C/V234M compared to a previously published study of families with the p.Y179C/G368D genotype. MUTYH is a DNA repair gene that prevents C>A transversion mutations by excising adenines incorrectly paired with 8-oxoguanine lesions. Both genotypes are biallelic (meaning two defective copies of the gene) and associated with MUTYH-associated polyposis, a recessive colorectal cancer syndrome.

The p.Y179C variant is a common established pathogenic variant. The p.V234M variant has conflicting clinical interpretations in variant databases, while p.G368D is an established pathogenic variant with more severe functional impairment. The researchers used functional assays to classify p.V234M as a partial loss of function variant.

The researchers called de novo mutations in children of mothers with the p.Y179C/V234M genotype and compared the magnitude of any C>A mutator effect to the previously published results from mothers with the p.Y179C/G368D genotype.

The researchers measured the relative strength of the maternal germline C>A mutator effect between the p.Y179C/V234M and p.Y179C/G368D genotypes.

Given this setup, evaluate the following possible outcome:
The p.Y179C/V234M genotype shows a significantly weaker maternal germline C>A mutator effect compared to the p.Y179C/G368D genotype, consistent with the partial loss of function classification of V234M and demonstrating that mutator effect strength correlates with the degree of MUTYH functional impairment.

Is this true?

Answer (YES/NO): YES